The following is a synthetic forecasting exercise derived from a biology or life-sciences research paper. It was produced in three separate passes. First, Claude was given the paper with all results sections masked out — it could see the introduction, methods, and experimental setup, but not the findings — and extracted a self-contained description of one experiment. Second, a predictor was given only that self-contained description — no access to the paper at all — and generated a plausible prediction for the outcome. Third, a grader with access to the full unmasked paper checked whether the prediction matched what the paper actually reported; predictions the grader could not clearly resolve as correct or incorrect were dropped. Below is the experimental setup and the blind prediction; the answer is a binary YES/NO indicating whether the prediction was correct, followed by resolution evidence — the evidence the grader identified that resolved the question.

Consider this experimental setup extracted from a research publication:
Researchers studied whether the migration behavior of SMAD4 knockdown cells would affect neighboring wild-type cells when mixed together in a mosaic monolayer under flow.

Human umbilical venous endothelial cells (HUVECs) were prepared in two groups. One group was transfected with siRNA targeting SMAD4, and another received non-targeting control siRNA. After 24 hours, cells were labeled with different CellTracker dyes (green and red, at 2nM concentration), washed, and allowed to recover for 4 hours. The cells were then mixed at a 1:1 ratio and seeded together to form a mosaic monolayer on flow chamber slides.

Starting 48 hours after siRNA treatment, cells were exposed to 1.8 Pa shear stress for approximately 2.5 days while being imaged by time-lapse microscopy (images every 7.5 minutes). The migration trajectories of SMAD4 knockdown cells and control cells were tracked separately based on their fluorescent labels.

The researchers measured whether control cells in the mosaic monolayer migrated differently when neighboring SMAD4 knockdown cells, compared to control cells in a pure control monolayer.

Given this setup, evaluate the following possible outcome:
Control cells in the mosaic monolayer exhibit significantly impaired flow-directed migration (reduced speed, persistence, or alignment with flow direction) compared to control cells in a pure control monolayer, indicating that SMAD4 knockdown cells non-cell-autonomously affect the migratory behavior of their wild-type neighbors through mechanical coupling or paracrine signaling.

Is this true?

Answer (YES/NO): NO